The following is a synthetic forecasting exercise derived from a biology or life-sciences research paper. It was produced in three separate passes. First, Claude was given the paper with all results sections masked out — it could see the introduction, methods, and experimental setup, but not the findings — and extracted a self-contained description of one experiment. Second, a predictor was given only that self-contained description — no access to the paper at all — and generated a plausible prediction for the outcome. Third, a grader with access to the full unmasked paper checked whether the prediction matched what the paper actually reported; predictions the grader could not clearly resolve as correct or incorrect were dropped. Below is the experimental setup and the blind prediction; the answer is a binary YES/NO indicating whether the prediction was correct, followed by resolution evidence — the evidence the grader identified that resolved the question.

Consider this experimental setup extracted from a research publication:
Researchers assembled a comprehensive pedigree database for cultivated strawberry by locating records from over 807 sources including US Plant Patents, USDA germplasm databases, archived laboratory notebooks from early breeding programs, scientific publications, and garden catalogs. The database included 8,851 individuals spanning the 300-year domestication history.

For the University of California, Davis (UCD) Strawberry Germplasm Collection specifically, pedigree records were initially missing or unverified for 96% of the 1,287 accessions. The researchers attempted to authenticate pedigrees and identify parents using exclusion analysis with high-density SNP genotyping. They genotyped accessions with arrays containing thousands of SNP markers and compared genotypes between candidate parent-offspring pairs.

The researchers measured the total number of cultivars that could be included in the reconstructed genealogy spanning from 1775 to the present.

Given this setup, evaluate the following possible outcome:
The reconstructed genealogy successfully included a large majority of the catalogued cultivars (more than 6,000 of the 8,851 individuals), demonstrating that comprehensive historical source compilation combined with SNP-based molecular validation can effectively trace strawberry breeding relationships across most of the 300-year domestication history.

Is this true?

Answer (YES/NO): NO